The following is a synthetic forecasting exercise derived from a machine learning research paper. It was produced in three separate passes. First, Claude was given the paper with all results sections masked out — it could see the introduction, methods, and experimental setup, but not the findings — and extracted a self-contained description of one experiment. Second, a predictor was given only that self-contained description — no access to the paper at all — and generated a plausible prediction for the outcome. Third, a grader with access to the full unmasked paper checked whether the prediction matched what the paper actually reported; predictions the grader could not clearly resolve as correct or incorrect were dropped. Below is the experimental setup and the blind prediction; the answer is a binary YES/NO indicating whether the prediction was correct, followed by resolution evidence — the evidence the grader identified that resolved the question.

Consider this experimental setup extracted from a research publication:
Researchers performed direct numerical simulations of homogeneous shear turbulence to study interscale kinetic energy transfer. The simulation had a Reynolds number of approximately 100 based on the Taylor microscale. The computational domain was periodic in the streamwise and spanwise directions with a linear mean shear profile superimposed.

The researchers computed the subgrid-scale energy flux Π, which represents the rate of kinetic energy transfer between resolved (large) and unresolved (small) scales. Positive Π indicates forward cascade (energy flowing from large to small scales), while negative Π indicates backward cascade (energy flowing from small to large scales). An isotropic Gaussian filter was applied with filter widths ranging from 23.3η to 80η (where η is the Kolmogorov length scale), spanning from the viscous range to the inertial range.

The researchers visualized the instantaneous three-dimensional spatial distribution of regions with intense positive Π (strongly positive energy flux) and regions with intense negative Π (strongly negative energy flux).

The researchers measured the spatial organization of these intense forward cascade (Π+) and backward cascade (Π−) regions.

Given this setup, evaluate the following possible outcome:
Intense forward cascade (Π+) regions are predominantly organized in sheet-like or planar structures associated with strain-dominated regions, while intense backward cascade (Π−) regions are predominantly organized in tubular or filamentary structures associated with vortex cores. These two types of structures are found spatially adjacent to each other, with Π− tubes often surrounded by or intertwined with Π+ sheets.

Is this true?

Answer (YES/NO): NO